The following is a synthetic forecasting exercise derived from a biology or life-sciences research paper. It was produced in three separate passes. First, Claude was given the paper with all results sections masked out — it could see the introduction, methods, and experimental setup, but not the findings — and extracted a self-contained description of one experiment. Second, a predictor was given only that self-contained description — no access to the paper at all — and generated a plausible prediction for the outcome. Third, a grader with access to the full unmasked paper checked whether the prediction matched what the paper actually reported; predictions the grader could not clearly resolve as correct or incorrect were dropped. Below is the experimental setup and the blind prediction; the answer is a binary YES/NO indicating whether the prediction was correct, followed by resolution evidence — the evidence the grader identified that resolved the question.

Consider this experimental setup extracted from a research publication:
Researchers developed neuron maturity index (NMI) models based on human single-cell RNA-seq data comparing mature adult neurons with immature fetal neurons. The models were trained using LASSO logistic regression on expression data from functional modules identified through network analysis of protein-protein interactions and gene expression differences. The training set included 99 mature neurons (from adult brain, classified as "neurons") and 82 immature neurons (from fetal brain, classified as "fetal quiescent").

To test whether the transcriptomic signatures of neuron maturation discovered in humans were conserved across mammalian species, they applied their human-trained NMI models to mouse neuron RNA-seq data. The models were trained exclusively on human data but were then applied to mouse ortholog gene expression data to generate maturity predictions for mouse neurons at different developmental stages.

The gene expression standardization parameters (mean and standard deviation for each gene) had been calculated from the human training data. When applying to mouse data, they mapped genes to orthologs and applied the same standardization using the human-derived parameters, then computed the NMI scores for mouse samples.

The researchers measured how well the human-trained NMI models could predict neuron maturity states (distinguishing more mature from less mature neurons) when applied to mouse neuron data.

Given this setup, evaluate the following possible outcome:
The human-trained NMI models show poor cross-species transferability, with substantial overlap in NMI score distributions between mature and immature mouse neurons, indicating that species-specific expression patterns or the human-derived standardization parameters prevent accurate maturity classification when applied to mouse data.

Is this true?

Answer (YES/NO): NO